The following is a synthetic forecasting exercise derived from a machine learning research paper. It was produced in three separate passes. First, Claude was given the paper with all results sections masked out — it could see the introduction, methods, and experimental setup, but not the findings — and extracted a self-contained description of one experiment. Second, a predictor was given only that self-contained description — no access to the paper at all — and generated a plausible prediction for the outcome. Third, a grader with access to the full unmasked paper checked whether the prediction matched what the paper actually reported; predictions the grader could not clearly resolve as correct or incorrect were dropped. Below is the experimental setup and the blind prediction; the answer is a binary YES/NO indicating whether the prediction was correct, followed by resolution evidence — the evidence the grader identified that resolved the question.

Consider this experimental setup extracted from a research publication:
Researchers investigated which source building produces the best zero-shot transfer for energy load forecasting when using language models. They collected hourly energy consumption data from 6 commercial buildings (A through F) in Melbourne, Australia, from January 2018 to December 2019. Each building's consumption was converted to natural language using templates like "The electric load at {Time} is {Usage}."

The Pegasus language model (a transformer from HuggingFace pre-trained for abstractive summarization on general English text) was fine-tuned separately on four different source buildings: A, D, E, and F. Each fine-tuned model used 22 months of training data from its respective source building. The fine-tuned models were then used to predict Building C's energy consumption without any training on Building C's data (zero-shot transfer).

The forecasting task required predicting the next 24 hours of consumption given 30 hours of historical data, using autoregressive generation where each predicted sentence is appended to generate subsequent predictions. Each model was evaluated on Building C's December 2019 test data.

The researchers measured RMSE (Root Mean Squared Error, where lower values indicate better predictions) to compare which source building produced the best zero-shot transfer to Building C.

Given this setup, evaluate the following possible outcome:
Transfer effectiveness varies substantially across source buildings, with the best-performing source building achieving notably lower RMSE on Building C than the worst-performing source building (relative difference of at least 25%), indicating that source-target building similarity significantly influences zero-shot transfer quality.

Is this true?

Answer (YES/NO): YES